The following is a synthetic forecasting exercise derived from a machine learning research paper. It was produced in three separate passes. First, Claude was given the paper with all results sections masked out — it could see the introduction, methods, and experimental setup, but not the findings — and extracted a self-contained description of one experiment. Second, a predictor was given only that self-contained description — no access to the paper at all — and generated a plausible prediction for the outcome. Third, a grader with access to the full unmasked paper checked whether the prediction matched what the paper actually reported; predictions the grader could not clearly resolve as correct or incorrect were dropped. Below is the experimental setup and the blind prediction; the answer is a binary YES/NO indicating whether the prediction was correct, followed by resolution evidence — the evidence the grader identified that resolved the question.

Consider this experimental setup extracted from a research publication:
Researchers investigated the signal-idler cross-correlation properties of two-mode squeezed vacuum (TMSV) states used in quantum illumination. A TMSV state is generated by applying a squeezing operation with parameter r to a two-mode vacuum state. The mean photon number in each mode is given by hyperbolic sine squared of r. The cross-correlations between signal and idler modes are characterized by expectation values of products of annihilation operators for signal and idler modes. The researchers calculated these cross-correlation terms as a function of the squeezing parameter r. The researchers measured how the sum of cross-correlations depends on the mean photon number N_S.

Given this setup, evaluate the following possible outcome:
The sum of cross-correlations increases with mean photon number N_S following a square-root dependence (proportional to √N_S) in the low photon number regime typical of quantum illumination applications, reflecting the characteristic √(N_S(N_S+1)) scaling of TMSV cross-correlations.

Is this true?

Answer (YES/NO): YES